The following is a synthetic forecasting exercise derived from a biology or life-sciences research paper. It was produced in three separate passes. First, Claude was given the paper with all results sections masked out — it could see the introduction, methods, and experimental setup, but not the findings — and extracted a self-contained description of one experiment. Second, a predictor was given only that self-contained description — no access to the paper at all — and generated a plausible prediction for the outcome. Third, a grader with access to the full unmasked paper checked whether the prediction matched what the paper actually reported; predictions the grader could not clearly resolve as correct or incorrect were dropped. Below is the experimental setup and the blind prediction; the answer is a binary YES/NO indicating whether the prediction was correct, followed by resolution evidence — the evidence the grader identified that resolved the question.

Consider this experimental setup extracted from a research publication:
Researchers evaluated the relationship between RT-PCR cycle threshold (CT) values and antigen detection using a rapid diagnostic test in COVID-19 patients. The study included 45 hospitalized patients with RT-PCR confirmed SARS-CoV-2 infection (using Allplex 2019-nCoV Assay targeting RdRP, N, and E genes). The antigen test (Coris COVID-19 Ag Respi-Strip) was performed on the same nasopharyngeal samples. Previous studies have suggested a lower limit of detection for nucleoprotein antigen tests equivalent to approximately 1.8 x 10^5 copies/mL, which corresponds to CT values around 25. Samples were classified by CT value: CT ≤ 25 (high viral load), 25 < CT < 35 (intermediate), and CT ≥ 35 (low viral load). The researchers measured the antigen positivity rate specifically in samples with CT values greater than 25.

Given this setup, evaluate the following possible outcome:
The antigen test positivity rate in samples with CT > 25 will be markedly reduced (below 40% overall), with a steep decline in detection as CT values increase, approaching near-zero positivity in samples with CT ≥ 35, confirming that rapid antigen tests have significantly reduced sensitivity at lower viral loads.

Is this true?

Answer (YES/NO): NO